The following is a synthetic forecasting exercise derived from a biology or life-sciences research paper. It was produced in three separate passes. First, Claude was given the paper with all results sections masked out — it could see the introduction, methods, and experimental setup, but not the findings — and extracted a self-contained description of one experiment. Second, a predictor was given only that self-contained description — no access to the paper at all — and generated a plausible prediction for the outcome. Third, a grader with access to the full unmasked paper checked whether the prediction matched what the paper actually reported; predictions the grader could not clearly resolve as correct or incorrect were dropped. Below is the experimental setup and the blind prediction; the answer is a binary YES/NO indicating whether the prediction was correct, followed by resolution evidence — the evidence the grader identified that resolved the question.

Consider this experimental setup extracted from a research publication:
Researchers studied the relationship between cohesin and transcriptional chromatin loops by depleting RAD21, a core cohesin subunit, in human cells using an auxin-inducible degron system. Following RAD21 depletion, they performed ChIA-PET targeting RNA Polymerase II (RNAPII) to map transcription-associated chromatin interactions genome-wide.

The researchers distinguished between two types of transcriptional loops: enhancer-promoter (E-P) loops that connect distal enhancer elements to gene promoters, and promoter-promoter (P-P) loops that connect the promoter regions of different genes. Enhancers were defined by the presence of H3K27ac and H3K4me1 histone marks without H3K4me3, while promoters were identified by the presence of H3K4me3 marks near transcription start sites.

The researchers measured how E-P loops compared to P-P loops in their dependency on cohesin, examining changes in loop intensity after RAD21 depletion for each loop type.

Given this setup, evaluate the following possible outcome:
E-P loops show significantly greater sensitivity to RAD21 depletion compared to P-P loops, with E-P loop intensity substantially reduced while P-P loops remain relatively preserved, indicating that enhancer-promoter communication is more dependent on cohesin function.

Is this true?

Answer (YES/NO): YES